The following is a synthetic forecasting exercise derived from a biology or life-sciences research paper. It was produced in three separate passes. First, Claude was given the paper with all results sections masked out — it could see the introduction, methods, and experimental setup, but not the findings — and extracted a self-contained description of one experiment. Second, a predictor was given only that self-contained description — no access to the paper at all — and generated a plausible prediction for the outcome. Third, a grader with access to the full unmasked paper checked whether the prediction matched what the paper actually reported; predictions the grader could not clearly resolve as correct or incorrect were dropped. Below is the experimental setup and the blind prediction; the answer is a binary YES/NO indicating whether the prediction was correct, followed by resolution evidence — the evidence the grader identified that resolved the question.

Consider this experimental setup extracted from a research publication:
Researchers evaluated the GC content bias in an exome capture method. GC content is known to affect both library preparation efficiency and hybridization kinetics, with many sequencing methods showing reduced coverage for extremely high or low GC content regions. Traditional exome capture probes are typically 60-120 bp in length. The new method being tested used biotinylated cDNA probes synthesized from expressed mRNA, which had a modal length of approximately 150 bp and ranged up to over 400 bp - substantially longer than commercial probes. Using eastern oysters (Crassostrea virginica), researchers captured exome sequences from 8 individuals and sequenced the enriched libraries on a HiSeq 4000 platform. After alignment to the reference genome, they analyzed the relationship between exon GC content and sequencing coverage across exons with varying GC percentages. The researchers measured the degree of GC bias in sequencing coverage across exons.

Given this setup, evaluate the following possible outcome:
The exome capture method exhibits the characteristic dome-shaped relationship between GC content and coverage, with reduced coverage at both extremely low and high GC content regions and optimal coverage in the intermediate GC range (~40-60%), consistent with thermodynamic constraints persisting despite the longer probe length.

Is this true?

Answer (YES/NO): NO